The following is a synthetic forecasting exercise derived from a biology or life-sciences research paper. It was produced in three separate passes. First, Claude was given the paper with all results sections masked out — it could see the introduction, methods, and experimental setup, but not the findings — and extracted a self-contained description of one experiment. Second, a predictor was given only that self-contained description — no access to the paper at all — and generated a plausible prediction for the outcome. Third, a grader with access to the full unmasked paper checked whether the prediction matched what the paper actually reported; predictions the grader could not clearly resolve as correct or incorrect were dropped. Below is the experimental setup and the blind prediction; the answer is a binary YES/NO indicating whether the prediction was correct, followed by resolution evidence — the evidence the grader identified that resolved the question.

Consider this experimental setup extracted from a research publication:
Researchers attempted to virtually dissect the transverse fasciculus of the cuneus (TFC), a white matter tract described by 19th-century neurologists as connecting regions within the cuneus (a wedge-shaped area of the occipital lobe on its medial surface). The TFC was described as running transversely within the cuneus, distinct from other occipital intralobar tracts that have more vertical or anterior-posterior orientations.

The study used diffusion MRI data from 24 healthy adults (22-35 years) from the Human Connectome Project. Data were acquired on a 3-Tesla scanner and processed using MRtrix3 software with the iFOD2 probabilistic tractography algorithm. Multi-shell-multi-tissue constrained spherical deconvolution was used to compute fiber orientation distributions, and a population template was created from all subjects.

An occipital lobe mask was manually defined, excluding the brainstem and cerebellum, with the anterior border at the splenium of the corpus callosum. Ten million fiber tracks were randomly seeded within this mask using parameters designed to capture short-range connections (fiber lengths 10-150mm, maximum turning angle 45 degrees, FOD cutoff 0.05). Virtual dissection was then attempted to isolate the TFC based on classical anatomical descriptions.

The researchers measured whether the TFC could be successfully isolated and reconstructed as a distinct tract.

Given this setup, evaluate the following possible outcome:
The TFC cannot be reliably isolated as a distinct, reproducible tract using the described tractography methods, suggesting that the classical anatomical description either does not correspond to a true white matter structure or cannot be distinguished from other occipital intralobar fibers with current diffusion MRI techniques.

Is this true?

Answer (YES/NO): YES